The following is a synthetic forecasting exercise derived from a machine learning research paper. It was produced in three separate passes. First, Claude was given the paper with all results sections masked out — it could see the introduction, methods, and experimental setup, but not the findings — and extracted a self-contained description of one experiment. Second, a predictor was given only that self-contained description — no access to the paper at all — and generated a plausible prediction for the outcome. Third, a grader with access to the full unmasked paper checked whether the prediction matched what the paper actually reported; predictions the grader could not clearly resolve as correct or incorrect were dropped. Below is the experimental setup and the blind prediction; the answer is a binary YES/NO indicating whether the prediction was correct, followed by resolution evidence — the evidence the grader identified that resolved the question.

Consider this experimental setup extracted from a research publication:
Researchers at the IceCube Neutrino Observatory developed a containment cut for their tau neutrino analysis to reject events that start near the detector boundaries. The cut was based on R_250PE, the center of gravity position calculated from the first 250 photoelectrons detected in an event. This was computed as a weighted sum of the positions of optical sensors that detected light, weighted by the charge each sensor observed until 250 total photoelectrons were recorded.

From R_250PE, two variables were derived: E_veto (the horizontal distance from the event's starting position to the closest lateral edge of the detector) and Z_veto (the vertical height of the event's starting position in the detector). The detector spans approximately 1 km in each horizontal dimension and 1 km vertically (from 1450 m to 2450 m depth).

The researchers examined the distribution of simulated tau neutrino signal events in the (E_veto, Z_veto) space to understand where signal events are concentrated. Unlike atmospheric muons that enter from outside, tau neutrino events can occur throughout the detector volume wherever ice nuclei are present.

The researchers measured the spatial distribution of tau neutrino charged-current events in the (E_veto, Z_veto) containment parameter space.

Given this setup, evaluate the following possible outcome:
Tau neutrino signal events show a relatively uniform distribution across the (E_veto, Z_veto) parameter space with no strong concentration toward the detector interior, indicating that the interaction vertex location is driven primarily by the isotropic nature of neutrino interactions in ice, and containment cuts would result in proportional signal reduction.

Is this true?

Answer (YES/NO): NO